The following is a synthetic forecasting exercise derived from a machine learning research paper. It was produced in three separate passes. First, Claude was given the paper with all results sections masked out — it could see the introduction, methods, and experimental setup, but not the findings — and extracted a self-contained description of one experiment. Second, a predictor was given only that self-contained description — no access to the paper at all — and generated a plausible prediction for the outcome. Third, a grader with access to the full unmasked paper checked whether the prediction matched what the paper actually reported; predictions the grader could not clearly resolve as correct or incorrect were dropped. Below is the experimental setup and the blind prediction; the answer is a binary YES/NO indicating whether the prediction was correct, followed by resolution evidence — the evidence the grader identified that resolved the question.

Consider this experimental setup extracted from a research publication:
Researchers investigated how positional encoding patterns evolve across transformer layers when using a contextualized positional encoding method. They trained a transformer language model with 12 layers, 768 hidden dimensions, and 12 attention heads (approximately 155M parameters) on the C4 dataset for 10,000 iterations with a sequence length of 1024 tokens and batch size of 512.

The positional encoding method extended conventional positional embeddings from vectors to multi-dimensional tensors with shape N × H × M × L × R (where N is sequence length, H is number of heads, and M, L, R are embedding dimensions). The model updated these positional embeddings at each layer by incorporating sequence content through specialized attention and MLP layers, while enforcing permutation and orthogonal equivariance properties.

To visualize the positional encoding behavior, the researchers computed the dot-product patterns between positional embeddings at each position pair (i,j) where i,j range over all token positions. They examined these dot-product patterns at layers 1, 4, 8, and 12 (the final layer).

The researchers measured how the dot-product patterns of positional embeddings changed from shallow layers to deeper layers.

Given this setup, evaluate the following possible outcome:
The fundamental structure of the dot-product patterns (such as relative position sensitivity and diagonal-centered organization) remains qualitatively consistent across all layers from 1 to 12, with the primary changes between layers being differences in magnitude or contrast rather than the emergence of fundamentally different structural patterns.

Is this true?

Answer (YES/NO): NO